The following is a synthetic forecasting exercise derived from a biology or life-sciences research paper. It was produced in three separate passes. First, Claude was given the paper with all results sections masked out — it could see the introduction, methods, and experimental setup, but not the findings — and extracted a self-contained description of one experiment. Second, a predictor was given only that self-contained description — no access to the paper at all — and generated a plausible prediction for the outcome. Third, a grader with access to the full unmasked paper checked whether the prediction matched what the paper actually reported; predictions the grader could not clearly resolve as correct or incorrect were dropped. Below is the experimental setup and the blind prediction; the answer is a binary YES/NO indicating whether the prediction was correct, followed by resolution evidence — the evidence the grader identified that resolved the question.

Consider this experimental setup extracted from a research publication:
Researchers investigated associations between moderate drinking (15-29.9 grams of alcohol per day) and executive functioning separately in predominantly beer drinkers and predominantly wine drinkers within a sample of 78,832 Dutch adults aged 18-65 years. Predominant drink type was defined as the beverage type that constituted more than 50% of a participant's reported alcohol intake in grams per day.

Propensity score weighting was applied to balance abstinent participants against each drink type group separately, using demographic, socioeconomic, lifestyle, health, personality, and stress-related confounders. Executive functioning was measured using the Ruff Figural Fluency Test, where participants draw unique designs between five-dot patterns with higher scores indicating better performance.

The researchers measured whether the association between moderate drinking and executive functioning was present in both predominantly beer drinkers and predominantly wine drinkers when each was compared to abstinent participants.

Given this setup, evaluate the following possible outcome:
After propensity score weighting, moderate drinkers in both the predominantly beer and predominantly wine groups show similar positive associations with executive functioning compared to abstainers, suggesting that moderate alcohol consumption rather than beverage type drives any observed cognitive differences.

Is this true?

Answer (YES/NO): YES